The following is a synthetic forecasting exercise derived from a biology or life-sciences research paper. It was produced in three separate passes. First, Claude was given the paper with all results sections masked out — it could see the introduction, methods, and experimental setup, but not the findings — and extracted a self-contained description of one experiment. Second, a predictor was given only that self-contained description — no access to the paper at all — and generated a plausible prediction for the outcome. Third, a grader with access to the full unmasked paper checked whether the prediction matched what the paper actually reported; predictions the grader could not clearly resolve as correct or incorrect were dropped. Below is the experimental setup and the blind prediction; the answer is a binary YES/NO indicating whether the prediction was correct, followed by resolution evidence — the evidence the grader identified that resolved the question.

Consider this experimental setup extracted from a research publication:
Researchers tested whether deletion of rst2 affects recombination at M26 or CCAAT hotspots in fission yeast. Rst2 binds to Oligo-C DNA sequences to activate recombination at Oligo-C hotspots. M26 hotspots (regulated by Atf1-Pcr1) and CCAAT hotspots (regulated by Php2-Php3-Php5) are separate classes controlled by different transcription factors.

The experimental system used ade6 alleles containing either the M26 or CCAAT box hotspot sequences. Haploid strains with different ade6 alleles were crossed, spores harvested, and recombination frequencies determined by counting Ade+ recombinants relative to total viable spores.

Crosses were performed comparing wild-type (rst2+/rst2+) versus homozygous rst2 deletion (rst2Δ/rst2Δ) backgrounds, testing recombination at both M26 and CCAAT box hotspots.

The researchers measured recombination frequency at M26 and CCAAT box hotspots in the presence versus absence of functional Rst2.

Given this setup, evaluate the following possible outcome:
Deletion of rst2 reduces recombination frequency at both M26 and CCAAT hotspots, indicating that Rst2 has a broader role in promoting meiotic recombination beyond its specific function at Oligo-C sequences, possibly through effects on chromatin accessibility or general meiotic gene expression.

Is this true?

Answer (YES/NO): NO